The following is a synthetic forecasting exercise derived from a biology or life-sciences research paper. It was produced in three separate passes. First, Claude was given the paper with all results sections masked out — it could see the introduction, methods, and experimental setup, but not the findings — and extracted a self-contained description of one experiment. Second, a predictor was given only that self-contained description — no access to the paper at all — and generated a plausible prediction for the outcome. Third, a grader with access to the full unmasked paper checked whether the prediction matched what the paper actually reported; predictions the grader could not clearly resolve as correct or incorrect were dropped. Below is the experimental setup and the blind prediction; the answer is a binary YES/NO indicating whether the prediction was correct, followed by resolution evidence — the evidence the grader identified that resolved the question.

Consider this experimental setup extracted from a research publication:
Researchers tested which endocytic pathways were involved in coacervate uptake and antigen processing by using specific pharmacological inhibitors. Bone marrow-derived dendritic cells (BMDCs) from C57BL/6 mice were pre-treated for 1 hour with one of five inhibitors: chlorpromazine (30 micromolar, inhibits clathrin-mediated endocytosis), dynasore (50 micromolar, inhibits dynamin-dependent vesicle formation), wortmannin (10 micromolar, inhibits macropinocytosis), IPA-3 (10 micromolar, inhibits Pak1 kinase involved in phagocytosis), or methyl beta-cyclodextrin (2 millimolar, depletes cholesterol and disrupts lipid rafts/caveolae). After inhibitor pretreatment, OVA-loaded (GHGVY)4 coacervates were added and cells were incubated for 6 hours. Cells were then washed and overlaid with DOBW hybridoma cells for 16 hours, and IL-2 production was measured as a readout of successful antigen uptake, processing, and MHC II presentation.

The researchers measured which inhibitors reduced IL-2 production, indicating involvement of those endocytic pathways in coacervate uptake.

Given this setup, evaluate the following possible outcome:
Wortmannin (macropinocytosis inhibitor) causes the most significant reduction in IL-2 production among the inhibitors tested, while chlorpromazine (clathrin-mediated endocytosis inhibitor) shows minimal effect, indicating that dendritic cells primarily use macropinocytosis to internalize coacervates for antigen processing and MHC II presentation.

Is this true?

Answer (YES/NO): YES